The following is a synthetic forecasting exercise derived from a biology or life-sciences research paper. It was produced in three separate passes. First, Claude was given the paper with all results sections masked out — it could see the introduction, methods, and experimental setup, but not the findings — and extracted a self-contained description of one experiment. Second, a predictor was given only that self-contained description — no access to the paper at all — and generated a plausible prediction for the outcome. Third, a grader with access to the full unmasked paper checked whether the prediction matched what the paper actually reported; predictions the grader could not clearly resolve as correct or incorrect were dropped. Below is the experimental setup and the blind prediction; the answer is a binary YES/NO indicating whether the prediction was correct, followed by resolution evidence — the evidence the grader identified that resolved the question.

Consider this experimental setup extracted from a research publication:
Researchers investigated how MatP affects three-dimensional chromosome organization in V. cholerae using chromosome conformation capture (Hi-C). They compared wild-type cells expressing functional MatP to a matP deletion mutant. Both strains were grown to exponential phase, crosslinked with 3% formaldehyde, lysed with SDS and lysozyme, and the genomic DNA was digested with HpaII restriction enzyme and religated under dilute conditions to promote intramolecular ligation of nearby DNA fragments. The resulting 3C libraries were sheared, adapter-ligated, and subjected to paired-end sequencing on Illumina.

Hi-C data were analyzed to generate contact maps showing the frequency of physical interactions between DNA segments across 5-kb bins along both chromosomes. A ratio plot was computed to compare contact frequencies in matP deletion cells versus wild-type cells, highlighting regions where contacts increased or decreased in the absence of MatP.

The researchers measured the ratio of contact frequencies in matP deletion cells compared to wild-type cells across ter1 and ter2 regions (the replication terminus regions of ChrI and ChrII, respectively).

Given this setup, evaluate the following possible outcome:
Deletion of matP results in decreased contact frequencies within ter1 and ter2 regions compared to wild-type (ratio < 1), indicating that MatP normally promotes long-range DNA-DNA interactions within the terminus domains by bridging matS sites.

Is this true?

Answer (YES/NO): NO